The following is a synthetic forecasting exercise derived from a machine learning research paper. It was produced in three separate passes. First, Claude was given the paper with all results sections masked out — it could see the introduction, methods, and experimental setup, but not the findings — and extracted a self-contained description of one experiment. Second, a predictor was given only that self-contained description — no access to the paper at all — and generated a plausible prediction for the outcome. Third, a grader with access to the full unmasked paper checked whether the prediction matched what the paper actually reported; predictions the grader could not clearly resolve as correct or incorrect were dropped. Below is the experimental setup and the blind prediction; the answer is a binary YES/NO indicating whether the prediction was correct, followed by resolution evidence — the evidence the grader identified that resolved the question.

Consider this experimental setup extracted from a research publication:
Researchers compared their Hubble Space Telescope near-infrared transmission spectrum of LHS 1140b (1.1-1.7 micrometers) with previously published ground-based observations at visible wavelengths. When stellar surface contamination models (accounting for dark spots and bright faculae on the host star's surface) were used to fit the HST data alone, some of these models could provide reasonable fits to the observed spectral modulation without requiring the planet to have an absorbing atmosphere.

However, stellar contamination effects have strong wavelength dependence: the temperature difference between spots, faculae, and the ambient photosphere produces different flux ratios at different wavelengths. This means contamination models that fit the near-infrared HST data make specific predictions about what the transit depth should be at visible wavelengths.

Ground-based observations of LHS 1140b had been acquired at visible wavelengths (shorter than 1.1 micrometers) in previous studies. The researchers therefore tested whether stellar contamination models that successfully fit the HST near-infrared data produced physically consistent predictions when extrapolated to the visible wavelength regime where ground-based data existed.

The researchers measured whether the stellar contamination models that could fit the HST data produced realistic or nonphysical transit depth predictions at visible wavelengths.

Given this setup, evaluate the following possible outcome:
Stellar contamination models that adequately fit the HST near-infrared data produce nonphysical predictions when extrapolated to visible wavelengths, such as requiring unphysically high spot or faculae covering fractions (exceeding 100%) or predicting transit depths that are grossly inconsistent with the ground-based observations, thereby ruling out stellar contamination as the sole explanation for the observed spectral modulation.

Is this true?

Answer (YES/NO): NO